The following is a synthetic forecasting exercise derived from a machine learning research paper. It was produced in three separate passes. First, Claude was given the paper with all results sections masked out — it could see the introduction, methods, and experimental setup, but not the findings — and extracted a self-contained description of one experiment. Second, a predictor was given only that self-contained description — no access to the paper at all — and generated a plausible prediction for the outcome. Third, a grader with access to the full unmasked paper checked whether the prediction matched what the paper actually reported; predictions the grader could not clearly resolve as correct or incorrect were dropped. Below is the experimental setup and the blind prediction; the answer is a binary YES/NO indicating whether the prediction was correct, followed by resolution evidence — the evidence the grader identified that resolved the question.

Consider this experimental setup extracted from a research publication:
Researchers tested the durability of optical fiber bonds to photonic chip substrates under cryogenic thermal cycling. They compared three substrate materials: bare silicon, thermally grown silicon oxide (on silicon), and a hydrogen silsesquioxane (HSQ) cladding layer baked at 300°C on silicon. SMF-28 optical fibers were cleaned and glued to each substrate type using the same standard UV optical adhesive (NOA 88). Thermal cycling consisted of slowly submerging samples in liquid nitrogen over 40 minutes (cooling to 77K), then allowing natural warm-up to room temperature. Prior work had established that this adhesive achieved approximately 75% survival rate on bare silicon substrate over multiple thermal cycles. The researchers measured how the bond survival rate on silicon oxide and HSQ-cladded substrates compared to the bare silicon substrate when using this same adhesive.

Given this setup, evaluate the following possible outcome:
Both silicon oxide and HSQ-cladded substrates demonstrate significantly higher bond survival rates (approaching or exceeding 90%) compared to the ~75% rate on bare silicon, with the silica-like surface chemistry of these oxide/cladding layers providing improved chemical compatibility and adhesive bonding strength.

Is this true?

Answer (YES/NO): NO